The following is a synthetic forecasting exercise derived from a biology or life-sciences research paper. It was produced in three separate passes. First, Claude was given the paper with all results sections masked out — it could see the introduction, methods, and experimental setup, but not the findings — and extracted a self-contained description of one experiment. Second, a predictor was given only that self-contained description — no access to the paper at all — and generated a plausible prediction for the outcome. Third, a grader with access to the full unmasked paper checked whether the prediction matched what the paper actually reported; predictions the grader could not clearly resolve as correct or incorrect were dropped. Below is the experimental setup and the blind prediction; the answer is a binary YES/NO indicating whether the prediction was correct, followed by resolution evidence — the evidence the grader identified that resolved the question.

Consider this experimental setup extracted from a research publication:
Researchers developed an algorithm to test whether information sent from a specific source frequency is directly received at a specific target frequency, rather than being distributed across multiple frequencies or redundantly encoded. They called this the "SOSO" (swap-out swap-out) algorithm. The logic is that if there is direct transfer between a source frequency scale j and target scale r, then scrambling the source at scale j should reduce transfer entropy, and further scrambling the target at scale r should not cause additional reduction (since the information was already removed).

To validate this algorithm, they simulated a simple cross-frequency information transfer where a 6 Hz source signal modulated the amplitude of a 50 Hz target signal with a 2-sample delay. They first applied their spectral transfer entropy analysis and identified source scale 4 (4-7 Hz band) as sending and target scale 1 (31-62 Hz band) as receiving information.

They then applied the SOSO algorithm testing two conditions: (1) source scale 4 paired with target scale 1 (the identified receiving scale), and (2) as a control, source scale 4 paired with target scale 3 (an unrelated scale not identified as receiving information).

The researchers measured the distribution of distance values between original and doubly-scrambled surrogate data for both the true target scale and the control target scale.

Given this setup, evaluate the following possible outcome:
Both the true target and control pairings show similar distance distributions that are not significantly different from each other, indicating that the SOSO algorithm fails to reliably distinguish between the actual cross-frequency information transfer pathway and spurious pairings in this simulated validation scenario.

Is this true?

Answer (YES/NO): NO